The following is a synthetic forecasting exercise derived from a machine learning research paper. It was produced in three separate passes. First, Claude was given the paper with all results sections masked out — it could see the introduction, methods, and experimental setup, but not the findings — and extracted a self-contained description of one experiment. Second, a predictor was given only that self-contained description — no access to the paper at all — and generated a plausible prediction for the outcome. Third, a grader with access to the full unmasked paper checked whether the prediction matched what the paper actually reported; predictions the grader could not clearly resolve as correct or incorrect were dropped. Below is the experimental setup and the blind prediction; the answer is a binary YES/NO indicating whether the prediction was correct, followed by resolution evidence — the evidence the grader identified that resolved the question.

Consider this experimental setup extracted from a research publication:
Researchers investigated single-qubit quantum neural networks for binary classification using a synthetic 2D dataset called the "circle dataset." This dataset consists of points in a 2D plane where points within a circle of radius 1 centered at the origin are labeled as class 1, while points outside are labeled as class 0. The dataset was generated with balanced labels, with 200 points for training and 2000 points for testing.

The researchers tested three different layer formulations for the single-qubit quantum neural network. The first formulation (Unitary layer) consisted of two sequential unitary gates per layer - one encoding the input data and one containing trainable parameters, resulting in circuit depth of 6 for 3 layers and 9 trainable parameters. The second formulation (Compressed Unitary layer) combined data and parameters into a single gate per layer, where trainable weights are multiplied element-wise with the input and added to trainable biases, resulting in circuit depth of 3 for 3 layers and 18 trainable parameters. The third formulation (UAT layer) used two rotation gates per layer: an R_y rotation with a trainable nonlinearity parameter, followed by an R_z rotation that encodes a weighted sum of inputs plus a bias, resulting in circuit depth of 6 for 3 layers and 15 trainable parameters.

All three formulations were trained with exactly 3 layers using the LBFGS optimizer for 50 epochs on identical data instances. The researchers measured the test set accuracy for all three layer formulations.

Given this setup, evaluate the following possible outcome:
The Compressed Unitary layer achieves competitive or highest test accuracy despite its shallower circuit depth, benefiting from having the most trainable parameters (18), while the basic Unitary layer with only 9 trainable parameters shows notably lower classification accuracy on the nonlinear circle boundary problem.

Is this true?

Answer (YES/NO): NO